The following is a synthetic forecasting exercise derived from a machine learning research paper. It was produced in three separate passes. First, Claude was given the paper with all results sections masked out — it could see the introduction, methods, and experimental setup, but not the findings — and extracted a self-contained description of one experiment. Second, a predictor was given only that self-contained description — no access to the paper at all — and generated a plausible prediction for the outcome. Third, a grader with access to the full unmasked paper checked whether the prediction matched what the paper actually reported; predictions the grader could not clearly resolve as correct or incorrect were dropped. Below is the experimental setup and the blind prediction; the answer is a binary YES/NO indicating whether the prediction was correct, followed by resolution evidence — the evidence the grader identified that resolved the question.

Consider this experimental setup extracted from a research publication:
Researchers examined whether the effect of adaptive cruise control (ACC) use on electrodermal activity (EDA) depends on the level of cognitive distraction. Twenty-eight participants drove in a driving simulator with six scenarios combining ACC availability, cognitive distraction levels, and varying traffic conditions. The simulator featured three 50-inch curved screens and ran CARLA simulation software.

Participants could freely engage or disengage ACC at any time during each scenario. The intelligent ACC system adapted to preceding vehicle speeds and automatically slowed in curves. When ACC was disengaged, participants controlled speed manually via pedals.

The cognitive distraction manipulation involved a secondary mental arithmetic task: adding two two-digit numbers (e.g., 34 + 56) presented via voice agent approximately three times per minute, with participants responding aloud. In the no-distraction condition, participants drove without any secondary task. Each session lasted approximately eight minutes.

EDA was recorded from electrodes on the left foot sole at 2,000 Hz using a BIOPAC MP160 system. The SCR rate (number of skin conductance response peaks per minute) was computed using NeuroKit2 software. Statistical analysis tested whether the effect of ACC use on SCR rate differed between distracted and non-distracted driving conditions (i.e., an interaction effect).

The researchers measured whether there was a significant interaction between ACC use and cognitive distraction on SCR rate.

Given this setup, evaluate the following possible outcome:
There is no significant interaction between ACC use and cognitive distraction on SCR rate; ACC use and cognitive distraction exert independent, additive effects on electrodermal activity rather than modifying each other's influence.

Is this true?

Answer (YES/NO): YES